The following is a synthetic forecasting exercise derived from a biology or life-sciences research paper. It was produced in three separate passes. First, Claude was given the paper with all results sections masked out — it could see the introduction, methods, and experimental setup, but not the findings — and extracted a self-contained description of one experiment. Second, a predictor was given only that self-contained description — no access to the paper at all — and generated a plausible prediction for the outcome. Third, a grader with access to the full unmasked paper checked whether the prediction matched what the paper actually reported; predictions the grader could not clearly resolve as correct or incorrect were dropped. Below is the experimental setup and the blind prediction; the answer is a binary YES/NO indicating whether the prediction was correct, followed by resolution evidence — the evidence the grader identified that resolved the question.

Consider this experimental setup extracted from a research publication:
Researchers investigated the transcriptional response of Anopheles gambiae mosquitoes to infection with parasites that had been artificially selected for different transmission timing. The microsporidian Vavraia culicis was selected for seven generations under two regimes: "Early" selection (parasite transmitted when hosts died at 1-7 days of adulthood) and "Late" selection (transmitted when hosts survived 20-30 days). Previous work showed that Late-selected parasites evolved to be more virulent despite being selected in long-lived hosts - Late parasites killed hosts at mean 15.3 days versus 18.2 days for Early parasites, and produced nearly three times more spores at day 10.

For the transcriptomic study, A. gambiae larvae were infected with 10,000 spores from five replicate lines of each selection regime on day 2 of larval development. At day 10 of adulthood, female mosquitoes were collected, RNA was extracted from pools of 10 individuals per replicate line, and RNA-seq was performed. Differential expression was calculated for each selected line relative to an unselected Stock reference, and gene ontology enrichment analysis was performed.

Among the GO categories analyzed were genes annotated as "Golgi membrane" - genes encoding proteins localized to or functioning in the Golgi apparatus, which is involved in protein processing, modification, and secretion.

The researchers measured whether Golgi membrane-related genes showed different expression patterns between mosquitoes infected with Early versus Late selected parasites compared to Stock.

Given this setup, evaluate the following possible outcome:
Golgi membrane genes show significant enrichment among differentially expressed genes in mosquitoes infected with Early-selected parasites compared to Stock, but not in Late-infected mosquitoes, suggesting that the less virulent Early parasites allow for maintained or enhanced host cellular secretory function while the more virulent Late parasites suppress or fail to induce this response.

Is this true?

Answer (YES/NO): NO